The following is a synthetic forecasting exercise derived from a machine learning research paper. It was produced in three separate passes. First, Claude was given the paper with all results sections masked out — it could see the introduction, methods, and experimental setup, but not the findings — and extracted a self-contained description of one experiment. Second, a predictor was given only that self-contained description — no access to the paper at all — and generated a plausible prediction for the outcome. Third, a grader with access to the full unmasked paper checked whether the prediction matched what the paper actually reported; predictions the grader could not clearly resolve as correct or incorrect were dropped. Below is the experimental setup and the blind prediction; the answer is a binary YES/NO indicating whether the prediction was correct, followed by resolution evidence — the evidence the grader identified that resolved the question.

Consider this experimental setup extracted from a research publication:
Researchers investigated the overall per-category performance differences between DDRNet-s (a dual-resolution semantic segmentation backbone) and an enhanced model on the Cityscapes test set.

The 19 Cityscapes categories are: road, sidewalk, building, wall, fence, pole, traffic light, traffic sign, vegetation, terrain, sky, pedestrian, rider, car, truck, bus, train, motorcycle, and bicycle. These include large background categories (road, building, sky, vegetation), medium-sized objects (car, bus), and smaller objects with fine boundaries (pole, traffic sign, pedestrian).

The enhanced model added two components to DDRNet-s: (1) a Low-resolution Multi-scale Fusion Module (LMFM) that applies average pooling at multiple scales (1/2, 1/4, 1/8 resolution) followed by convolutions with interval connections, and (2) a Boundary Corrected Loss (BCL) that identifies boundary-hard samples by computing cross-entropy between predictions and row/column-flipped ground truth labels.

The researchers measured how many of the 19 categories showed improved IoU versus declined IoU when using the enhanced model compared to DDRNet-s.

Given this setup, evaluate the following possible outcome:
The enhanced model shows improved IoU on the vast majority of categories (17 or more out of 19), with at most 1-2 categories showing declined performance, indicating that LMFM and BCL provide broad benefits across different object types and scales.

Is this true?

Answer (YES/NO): NO